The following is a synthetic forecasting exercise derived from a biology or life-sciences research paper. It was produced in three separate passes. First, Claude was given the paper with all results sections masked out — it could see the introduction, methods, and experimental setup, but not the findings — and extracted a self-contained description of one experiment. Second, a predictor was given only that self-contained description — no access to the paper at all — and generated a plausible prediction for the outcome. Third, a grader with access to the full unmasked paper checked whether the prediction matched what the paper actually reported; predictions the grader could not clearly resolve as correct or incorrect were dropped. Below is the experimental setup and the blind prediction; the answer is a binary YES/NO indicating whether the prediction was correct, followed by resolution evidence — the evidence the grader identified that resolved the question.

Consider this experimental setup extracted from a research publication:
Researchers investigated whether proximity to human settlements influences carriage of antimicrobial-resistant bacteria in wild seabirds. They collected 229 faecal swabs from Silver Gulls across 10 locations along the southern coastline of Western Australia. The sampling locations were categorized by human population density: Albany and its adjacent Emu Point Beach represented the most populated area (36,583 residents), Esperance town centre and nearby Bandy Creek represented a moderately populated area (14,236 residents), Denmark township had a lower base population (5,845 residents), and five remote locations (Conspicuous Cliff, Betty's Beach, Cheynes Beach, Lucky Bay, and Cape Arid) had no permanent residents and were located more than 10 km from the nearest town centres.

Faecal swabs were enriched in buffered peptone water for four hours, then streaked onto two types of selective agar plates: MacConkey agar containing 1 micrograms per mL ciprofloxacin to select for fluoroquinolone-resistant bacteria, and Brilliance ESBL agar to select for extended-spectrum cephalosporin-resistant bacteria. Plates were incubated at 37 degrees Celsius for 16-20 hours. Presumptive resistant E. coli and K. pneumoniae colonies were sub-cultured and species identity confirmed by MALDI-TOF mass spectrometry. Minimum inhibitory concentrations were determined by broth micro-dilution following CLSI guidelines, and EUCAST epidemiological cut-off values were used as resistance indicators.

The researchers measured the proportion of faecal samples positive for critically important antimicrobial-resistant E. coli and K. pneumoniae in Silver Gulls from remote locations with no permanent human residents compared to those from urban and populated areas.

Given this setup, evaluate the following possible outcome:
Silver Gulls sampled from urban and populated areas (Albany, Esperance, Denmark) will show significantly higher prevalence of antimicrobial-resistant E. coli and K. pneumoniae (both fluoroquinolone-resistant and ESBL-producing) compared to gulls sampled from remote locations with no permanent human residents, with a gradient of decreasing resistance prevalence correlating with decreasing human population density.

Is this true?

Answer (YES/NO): YES